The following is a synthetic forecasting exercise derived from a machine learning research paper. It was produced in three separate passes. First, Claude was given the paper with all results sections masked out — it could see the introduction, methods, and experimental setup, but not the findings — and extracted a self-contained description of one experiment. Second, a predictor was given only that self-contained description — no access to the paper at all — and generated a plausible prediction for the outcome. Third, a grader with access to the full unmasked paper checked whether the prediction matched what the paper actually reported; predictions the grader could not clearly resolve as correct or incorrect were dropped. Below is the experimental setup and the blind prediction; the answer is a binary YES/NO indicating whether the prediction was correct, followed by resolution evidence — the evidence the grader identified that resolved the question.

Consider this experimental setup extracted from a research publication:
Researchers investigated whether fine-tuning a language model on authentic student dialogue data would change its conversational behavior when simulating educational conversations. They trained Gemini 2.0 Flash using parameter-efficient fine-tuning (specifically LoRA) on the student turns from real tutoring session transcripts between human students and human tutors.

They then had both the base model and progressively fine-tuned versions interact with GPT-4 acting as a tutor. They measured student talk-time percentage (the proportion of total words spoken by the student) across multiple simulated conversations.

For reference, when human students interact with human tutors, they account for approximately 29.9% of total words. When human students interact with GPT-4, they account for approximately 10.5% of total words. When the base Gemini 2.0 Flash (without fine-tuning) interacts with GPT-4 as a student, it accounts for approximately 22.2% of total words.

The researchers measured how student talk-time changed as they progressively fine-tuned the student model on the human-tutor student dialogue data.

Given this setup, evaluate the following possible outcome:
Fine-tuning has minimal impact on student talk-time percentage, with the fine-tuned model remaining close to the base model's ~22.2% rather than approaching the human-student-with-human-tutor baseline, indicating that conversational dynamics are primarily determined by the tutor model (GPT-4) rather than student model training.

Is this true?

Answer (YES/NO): NO